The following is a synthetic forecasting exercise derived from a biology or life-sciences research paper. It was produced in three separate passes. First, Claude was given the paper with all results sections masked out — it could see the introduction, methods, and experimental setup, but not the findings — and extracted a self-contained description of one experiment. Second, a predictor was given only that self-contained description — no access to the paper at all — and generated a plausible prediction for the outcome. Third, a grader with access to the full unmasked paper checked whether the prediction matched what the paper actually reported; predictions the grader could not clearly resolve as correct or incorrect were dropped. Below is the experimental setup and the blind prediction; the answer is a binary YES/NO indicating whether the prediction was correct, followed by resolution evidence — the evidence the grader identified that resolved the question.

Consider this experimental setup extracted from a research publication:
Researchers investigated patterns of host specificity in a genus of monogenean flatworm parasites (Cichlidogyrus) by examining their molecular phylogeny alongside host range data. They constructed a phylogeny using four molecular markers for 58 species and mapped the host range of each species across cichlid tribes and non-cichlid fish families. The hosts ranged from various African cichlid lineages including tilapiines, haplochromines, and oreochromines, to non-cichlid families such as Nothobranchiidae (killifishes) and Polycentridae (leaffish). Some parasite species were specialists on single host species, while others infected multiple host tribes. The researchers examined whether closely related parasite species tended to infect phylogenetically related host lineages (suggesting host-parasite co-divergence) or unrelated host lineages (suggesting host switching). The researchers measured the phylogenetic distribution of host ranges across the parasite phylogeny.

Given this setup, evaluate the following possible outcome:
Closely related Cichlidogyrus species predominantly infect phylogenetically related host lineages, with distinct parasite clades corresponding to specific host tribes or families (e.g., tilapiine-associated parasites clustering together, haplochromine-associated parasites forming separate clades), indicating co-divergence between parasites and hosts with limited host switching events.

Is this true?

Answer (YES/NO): YES